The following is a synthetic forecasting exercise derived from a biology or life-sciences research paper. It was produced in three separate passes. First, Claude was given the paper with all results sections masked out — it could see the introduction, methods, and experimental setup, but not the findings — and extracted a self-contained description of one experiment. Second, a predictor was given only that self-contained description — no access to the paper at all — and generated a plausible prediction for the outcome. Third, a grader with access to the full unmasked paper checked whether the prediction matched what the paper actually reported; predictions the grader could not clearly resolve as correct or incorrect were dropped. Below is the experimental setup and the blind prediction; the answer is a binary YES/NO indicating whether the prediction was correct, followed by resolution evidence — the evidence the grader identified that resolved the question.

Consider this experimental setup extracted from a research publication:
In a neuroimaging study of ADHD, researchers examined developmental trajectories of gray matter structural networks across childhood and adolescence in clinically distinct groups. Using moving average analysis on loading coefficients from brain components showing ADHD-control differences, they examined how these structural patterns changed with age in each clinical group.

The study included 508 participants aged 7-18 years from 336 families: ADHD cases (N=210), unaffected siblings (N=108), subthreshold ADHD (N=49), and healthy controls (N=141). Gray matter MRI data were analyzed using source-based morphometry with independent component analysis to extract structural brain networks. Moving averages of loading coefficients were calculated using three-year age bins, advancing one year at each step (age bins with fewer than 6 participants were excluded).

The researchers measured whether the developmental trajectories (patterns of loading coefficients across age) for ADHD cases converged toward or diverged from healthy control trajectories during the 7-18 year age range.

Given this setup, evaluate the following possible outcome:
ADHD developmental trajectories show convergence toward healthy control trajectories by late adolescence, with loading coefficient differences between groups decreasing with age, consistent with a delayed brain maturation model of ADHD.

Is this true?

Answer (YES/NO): NO